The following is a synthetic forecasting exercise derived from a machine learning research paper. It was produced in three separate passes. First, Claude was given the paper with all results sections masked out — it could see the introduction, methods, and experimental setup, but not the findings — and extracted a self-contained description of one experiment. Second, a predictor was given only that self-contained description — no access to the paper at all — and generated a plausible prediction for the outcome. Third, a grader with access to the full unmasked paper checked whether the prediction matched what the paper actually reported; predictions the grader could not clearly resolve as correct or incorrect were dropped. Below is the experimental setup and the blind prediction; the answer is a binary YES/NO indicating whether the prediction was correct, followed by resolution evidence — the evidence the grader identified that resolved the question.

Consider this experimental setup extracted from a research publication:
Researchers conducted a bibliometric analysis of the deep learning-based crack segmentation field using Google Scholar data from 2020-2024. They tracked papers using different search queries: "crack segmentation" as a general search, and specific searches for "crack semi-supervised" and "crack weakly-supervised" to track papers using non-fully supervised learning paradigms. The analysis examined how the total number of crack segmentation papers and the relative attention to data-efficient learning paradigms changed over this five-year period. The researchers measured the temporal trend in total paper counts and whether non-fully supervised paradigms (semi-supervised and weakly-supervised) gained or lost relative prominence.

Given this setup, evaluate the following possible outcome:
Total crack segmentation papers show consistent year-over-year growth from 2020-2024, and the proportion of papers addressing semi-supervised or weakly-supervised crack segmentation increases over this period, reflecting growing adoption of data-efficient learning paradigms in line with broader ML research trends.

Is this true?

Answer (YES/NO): NO